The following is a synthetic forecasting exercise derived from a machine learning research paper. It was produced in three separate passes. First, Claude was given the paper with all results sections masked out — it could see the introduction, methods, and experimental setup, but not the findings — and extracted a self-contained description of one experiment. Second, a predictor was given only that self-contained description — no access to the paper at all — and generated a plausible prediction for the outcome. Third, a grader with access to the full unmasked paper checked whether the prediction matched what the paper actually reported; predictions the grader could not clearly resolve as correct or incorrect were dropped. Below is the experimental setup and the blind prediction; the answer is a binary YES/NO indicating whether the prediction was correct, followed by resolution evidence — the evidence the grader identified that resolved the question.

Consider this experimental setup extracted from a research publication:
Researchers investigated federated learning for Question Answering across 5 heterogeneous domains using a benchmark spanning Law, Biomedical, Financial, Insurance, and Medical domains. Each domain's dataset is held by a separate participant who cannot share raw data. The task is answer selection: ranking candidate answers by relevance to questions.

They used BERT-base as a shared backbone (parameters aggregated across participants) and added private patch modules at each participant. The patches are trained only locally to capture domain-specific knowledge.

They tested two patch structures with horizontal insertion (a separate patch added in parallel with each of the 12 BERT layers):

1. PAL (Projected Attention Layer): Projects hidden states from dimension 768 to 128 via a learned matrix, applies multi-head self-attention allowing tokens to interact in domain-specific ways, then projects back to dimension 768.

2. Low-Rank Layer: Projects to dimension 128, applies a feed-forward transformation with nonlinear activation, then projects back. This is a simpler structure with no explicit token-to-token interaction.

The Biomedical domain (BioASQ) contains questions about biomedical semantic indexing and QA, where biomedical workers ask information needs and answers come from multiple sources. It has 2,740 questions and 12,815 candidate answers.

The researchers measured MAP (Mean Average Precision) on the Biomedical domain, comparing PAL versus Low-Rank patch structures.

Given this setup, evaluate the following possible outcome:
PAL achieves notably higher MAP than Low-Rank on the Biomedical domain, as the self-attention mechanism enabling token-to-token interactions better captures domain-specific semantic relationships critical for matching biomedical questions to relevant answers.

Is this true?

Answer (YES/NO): NO